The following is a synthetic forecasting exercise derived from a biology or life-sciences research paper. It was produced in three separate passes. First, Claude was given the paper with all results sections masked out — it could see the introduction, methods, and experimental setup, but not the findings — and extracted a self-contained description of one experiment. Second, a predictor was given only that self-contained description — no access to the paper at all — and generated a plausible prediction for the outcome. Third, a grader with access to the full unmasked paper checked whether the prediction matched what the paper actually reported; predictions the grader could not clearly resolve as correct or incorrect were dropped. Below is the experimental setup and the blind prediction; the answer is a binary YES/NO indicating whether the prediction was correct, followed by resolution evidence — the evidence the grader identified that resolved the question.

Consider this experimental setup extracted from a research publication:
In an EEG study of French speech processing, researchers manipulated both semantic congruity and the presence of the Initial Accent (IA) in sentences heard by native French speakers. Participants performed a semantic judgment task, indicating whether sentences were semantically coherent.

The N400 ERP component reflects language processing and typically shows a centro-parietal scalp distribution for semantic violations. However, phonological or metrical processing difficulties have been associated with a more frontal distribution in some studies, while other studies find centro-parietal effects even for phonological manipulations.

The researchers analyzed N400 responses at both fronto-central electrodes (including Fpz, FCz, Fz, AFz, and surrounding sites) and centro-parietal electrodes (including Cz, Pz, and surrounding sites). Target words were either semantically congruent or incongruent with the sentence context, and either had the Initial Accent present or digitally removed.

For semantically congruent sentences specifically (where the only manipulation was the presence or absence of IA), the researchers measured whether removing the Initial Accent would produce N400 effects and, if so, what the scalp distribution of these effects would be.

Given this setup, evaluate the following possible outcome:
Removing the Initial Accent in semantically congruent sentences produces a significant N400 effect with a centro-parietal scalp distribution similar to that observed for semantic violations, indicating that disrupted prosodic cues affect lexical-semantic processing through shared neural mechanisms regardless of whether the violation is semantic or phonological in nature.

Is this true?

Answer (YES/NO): NO